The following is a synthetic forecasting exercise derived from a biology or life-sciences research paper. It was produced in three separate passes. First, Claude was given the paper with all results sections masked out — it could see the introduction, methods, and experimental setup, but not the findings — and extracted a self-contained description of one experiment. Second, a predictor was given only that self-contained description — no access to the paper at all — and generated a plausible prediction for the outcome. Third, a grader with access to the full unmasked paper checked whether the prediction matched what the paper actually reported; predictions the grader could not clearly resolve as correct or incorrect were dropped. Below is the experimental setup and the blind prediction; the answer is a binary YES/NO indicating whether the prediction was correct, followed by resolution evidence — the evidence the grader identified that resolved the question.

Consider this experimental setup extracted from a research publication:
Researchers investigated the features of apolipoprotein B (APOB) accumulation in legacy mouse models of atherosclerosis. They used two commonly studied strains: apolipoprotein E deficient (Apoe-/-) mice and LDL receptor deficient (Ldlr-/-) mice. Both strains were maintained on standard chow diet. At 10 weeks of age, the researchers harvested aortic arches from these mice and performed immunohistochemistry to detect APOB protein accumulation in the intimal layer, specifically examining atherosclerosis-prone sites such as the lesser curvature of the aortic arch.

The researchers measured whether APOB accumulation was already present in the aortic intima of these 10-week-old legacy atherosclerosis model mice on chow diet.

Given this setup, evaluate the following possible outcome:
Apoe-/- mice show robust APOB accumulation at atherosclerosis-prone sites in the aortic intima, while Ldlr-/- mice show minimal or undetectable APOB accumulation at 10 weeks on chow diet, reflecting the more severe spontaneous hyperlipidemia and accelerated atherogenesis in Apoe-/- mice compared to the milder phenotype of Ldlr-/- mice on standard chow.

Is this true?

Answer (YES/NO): NO